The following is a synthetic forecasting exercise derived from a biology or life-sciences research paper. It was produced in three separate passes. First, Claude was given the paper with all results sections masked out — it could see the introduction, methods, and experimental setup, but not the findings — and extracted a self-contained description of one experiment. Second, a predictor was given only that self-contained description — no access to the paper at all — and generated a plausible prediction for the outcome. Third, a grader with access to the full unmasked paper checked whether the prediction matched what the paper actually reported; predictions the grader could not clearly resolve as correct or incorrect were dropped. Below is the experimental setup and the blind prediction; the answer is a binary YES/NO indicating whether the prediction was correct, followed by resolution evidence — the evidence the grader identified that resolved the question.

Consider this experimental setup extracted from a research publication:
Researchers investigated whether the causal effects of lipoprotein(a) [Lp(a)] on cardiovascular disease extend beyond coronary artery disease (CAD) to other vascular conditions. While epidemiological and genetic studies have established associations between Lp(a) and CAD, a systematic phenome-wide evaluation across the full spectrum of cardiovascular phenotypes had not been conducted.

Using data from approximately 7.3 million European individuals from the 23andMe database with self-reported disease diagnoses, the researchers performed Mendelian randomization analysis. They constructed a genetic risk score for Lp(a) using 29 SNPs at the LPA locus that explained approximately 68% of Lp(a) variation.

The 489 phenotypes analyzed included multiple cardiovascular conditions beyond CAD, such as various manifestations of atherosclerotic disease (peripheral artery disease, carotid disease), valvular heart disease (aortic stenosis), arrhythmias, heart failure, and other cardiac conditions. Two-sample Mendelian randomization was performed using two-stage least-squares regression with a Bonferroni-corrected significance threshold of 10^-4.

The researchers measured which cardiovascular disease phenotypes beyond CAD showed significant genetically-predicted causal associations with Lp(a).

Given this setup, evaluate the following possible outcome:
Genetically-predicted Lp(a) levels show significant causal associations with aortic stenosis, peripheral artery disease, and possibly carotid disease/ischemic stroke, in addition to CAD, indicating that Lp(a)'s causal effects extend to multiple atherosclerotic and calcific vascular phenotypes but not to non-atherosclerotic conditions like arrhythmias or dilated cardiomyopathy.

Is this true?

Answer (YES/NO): NO